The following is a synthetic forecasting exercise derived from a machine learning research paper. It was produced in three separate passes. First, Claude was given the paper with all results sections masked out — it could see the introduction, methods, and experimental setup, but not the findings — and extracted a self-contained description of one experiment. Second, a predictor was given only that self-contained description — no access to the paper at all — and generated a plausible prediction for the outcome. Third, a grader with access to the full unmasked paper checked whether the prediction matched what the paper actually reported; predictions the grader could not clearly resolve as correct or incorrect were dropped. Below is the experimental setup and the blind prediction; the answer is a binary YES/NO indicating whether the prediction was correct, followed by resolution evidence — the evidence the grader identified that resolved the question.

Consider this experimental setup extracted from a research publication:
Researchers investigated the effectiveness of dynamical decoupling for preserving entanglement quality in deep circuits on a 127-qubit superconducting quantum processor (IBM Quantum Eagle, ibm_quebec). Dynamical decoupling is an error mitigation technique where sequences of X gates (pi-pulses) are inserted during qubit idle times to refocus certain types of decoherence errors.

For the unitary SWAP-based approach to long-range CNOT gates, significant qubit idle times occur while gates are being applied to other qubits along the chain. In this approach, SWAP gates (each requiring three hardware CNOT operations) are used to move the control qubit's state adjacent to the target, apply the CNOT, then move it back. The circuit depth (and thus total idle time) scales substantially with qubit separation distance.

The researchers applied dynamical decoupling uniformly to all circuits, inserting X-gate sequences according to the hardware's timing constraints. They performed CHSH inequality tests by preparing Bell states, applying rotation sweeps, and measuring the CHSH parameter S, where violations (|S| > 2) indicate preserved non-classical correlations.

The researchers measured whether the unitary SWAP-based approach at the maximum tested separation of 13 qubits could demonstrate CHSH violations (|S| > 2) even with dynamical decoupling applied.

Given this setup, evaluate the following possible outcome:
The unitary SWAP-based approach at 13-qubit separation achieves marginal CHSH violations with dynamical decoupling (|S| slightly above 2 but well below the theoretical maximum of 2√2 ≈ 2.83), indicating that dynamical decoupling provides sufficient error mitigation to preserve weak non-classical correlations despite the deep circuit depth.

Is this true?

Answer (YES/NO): NO